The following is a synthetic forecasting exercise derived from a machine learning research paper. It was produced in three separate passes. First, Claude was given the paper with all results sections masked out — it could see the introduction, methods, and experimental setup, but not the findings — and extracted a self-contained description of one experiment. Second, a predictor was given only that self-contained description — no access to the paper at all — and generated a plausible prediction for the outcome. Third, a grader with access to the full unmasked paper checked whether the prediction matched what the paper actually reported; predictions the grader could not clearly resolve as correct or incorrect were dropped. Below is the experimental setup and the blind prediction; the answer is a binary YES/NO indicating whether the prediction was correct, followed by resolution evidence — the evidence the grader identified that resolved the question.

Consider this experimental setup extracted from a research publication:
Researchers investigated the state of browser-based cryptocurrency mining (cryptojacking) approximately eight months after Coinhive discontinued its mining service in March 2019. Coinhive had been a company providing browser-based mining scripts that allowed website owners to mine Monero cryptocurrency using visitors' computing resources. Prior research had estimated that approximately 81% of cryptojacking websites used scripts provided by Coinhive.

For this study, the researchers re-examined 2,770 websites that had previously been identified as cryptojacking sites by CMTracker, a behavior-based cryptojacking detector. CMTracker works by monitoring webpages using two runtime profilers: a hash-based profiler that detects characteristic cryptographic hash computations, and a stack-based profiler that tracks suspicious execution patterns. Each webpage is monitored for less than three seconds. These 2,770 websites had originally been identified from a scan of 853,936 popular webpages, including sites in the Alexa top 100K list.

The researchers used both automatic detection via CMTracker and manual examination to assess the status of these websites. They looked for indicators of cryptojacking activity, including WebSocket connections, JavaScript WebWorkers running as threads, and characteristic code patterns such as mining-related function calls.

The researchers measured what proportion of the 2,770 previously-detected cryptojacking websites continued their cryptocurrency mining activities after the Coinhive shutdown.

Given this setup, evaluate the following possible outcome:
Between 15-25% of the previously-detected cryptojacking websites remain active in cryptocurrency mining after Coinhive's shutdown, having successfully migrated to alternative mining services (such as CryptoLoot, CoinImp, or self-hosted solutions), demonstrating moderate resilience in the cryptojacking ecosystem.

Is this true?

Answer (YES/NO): NO